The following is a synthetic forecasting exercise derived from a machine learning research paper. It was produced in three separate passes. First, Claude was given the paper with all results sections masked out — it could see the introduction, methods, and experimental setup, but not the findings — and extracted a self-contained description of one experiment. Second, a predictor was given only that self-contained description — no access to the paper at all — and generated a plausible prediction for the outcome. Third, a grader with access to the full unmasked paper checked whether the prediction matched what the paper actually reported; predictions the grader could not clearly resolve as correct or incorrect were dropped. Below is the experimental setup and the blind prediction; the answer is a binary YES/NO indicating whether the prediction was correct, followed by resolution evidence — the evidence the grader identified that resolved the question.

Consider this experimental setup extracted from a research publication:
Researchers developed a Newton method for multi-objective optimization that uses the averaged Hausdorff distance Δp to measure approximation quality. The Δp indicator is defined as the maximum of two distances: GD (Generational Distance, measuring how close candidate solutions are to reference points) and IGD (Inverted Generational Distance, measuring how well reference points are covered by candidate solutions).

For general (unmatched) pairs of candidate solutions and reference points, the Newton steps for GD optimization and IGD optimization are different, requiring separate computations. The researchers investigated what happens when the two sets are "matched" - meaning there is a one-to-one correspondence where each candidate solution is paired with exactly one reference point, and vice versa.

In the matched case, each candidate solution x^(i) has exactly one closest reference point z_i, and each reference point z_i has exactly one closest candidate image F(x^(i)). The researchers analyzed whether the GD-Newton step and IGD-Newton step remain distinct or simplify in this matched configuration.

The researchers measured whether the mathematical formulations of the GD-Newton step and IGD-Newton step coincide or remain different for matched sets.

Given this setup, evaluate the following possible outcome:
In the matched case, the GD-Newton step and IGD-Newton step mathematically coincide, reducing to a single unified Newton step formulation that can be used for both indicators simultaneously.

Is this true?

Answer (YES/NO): YES